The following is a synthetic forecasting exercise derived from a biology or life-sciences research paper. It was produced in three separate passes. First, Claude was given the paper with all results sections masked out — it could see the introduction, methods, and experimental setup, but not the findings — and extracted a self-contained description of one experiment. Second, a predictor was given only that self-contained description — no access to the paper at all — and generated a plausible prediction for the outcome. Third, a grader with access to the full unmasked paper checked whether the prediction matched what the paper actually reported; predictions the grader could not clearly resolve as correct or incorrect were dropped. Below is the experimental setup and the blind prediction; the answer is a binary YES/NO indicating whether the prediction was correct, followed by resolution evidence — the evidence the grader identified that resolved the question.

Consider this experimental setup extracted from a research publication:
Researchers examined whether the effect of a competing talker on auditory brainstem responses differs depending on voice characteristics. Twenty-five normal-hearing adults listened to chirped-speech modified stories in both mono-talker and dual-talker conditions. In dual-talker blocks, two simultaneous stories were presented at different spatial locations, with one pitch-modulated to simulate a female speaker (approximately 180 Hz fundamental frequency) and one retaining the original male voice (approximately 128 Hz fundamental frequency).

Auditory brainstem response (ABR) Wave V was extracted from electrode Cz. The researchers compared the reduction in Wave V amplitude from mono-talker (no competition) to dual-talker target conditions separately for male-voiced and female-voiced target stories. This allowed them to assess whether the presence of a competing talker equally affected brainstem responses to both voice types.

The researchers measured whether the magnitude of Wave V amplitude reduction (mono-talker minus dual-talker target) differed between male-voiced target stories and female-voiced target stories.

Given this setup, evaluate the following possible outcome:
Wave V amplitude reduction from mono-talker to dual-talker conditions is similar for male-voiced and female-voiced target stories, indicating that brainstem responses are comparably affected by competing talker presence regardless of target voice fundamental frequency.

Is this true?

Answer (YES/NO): NO